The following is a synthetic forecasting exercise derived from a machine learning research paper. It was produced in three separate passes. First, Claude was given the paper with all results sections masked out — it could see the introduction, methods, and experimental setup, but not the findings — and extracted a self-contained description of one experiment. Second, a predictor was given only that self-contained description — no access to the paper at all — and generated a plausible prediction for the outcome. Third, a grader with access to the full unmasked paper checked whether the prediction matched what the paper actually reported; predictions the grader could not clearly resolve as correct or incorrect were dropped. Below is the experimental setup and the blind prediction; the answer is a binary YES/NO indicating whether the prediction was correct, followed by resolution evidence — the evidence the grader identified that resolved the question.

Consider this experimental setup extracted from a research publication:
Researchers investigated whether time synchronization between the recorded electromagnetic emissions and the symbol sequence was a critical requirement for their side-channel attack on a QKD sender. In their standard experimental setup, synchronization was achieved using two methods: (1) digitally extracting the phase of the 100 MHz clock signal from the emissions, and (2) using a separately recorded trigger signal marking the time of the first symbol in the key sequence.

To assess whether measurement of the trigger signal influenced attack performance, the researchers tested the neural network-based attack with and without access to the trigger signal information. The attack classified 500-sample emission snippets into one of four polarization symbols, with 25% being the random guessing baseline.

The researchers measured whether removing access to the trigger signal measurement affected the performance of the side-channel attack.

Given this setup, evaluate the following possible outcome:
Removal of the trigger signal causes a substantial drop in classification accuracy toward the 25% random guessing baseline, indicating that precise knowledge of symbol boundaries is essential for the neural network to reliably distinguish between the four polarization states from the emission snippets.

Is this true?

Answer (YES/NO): NO